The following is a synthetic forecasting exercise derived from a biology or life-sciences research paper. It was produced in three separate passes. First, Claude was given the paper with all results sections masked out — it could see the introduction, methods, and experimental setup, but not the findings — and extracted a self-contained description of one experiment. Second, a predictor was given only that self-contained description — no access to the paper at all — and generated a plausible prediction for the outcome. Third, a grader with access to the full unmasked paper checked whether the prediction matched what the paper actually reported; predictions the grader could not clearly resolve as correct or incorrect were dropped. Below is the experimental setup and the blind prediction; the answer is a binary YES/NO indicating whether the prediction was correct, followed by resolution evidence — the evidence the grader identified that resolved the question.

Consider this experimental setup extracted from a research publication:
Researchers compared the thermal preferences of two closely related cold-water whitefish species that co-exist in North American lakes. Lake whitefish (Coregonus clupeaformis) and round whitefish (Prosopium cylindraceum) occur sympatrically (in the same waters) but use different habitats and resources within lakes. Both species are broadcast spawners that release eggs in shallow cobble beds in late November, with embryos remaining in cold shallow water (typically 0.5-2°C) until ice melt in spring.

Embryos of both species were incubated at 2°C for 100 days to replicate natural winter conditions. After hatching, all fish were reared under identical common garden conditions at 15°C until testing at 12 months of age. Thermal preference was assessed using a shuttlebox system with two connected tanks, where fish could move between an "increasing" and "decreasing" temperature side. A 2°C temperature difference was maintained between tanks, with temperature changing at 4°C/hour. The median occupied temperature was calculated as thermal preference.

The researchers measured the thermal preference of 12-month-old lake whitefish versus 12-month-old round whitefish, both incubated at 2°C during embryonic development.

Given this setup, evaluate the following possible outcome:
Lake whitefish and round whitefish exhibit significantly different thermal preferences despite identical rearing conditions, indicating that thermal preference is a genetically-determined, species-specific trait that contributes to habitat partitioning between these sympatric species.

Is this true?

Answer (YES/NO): YES